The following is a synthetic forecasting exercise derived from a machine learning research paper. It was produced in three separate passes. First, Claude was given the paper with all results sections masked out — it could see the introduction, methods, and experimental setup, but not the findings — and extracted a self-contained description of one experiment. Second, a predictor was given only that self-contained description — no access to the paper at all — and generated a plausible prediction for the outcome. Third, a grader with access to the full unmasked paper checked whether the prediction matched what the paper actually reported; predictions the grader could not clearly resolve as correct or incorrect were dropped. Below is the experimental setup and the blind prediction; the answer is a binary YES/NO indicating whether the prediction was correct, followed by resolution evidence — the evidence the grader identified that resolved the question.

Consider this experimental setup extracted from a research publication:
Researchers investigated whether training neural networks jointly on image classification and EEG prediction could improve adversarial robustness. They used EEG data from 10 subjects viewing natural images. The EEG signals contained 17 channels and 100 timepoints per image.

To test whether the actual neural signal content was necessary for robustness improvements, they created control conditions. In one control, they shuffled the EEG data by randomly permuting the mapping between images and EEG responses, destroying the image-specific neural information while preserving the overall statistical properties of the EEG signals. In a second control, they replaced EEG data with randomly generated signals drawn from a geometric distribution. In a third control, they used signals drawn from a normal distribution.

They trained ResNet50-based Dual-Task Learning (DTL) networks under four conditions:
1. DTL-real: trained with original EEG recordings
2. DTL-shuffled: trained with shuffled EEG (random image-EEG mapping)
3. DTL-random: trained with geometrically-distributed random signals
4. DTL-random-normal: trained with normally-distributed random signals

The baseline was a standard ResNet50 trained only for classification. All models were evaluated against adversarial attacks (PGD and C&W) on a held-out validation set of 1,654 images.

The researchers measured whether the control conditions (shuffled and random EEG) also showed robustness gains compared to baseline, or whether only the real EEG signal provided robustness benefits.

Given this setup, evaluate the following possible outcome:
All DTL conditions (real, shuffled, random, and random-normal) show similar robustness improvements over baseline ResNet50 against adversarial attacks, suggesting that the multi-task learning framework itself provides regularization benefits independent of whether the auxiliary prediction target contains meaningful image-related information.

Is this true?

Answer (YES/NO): NO